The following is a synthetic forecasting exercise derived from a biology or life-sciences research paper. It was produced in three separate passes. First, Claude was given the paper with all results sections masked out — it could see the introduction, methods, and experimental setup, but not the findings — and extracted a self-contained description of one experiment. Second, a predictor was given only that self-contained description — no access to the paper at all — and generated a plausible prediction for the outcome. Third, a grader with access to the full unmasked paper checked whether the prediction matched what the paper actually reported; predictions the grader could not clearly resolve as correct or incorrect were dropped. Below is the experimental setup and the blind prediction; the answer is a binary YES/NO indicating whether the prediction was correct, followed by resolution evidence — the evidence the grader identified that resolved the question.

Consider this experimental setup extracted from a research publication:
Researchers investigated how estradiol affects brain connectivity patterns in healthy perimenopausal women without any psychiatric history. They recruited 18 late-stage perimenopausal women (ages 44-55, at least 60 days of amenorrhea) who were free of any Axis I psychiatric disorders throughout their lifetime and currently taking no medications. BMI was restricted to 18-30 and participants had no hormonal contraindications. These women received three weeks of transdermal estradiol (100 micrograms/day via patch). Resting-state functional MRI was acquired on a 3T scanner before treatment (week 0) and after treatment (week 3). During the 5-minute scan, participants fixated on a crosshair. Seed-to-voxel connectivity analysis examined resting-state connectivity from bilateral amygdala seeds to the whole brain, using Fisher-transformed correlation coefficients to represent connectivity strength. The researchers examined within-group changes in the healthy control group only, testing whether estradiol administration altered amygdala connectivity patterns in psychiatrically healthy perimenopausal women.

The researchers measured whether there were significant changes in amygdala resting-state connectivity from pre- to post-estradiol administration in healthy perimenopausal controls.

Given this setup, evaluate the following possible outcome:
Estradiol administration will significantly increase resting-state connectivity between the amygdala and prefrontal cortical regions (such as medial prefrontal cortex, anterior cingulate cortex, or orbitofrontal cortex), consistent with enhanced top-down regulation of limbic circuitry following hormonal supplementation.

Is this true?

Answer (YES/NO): YES